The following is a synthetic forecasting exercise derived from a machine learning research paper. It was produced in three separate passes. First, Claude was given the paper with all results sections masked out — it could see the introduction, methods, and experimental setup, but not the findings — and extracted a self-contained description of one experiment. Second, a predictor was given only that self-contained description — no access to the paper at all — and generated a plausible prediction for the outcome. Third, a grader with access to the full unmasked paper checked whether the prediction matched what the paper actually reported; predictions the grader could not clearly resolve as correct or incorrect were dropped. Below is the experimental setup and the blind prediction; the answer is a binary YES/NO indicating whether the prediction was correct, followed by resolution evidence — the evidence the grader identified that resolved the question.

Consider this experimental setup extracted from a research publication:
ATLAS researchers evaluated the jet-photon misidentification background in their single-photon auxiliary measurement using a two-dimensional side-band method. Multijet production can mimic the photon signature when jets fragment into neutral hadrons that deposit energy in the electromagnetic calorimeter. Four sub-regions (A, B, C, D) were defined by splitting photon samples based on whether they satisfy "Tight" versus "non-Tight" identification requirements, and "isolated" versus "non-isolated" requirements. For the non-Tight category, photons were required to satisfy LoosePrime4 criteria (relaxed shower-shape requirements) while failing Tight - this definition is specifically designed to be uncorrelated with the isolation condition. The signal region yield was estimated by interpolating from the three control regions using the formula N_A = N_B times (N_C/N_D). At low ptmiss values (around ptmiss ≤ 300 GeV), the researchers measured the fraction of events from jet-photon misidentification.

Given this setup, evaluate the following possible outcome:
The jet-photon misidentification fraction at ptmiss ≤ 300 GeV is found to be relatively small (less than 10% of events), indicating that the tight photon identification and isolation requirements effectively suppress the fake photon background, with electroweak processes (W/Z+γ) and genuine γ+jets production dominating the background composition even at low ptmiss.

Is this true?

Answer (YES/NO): YES